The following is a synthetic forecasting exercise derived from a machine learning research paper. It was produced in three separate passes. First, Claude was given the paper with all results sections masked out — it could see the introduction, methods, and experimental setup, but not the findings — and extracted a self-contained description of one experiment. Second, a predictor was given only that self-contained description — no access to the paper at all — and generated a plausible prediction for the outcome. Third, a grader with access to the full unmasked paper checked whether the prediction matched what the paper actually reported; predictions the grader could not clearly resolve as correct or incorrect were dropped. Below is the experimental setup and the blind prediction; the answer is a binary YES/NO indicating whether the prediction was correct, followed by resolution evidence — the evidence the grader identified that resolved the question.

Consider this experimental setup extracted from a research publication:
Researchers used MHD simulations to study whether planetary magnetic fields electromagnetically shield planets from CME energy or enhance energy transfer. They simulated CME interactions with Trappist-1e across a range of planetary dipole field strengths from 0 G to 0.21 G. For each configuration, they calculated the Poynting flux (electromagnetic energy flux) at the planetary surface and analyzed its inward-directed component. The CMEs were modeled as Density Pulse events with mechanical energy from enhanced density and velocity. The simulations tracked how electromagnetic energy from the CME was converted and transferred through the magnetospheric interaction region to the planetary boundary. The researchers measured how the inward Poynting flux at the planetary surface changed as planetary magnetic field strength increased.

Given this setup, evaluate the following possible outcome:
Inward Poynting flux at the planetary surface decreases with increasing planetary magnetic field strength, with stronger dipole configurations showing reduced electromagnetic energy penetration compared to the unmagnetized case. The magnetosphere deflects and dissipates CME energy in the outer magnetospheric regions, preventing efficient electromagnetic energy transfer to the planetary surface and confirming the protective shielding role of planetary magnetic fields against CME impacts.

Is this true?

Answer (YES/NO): NO